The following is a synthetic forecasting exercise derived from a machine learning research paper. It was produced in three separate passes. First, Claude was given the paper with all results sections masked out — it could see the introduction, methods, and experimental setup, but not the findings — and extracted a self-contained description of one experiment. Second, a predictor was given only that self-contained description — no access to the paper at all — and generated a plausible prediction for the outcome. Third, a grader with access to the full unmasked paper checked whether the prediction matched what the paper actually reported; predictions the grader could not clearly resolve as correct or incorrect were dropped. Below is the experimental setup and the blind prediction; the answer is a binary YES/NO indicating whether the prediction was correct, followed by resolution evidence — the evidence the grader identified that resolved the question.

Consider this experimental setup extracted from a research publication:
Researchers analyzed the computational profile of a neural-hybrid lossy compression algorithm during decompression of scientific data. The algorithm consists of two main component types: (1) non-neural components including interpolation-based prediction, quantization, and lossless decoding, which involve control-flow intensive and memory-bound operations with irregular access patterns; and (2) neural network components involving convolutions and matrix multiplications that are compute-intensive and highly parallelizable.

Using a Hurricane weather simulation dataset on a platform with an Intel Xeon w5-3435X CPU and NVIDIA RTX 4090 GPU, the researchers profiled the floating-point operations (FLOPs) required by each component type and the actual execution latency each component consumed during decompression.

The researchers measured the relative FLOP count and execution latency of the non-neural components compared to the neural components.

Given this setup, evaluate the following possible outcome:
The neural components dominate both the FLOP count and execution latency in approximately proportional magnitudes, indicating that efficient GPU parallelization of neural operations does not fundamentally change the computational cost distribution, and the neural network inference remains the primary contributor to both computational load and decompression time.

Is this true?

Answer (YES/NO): NO